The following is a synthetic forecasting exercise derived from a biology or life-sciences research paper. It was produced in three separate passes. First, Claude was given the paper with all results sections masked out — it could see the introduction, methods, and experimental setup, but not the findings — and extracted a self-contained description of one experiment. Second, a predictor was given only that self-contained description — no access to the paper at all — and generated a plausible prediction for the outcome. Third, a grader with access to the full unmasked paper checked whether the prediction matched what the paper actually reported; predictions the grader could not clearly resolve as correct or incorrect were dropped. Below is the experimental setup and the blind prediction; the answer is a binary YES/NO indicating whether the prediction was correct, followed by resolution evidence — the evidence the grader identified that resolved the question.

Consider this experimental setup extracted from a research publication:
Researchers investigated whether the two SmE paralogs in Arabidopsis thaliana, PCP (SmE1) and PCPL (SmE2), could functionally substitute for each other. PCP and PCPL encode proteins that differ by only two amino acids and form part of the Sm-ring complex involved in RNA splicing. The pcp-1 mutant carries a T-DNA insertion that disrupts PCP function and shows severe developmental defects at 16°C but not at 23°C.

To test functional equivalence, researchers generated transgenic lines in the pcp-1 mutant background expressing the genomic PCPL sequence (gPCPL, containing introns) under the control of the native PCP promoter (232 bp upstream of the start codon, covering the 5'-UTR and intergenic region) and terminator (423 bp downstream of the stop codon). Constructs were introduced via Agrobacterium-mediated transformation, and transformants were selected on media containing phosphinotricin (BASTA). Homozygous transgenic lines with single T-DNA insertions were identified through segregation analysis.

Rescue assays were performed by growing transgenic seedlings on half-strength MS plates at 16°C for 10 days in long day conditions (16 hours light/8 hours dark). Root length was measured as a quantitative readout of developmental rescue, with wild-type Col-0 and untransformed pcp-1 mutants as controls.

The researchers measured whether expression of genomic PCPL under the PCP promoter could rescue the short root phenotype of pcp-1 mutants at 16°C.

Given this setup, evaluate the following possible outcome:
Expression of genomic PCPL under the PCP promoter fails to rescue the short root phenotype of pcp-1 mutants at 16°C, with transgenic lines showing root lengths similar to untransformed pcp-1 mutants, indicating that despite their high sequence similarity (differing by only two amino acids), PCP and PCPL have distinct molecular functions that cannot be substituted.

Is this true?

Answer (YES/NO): NO